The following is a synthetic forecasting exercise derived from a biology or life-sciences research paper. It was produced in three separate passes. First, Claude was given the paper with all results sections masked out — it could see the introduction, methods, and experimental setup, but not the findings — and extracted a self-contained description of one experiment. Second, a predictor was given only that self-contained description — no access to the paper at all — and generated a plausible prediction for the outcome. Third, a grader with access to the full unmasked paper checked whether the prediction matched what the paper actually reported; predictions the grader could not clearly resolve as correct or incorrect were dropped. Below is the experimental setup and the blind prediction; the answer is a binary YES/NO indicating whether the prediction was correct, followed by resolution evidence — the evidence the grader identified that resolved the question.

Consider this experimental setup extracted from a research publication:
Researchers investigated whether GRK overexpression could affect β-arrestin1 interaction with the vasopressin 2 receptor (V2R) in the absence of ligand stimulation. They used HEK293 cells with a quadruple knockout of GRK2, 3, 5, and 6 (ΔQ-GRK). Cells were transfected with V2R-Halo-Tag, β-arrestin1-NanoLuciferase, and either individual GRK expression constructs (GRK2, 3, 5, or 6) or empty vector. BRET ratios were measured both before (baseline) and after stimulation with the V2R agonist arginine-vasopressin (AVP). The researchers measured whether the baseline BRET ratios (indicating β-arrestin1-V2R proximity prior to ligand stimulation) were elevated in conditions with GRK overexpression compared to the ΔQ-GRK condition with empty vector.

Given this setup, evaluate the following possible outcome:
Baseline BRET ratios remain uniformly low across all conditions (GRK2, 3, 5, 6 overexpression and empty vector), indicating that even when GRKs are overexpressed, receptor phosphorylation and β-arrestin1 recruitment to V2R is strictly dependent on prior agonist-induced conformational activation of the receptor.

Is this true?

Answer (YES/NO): NO